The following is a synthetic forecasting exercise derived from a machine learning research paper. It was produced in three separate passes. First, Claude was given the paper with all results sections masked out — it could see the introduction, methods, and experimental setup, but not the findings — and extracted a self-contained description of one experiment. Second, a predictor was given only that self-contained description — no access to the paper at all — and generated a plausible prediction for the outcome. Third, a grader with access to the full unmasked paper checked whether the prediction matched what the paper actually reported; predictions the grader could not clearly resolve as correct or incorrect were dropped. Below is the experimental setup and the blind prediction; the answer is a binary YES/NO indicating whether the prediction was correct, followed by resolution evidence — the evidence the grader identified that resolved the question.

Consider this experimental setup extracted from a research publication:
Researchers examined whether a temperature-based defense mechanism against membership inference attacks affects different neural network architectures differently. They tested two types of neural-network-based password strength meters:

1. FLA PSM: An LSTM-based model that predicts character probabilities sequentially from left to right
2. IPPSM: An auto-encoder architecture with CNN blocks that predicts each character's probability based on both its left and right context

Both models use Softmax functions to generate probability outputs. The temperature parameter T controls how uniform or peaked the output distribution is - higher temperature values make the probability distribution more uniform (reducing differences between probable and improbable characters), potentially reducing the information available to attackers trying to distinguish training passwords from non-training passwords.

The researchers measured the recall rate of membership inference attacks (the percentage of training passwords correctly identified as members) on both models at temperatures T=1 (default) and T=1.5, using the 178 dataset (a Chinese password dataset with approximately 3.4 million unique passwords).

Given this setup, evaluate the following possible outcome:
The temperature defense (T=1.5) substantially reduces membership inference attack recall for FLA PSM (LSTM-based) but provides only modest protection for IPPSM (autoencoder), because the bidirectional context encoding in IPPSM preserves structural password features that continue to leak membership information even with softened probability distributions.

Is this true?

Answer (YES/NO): YES